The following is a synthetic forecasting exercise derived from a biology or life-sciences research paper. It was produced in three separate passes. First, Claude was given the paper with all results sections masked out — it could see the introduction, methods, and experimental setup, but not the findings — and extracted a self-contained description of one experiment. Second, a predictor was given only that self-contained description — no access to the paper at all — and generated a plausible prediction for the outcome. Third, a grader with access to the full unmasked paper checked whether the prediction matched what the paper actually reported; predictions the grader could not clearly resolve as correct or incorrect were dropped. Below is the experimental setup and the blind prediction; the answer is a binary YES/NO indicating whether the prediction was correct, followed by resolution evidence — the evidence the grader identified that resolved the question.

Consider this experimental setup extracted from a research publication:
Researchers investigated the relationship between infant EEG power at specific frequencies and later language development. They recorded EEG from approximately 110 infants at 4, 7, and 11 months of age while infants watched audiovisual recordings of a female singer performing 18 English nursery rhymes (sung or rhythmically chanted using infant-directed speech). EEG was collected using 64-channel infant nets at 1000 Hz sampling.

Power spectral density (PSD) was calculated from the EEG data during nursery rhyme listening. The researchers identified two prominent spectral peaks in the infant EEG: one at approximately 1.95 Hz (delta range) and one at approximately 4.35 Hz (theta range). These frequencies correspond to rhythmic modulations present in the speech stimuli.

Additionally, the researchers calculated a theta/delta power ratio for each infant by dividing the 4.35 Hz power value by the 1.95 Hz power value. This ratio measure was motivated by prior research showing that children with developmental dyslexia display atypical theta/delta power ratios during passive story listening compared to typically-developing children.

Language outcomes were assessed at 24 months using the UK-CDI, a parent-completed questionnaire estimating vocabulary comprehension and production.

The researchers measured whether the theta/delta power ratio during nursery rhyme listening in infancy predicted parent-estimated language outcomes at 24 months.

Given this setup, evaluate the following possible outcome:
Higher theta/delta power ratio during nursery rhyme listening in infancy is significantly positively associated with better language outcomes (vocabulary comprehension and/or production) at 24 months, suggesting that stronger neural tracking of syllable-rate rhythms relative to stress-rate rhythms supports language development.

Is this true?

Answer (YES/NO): NO